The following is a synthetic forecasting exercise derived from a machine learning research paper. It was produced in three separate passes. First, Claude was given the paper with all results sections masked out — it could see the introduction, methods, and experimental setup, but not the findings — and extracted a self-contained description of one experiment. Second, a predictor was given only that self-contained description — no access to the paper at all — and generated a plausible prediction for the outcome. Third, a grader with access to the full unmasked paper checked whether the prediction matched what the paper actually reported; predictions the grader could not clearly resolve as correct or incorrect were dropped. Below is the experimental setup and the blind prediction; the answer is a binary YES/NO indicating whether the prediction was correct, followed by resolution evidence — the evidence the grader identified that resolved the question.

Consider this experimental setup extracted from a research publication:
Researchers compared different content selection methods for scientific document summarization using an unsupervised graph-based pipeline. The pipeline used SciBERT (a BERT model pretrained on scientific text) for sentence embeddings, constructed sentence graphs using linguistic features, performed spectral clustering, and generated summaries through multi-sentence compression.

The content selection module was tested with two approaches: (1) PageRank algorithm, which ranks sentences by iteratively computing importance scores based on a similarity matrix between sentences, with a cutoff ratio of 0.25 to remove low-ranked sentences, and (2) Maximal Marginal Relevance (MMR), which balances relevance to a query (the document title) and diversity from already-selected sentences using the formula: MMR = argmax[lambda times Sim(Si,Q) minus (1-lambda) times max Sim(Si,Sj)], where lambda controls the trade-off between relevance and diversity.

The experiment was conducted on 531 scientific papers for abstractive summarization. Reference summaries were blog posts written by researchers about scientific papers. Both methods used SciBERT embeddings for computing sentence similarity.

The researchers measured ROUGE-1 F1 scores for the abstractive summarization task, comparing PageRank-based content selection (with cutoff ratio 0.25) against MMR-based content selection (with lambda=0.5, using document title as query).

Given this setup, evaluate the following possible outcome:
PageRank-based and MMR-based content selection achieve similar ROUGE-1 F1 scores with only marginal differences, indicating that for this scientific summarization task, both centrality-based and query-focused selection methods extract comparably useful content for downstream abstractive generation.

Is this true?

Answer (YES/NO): NO